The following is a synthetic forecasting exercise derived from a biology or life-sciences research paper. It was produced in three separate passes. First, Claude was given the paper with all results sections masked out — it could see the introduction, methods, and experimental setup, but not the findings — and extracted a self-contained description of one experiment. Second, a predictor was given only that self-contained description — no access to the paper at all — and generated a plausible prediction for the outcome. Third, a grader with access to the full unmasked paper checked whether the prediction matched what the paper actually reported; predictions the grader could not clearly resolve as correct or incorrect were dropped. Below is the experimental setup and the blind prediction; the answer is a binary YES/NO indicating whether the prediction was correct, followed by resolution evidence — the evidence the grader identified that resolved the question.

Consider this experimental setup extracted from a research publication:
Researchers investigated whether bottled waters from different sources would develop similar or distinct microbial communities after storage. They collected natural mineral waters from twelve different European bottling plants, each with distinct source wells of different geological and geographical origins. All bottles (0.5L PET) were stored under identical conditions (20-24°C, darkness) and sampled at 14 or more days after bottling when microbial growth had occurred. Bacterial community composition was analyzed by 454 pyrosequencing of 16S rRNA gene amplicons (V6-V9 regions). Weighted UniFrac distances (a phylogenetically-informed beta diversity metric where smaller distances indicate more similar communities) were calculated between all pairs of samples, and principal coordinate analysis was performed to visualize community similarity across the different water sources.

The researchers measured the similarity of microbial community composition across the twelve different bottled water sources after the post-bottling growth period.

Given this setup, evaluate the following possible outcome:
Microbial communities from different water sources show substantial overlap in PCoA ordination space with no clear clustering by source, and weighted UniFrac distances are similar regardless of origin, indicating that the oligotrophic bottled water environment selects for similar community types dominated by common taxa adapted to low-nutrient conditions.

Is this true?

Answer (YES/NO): YES